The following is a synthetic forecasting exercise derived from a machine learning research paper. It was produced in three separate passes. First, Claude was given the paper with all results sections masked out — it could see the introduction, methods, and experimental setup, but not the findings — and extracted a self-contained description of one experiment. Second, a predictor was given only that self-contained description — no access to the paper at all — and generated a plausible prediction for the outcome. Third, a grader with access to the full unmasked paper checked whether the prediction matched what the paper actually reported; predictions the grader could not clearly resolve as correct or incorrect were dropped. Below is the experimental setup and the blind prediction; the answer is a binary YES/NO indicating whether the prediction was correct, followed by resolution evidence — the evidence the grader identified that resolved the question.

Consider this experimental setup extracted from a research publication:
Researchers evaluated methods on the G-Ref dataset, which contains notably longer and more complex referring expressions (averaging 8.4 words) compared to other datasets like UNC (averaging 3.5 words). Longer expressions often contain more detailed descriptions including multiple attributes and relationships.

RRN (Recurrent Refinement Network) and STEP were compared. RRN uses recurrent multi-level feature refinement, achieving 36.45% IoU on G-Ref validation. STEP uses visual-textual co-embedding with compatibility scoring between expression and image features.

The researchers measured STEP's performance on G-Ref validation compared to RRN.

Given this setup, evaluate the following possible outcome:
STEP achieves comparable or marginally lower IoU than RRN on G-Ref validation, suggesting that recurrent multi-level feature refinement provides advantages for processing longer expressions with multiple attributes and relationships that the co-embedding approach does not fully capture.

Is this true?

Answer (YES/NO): NO